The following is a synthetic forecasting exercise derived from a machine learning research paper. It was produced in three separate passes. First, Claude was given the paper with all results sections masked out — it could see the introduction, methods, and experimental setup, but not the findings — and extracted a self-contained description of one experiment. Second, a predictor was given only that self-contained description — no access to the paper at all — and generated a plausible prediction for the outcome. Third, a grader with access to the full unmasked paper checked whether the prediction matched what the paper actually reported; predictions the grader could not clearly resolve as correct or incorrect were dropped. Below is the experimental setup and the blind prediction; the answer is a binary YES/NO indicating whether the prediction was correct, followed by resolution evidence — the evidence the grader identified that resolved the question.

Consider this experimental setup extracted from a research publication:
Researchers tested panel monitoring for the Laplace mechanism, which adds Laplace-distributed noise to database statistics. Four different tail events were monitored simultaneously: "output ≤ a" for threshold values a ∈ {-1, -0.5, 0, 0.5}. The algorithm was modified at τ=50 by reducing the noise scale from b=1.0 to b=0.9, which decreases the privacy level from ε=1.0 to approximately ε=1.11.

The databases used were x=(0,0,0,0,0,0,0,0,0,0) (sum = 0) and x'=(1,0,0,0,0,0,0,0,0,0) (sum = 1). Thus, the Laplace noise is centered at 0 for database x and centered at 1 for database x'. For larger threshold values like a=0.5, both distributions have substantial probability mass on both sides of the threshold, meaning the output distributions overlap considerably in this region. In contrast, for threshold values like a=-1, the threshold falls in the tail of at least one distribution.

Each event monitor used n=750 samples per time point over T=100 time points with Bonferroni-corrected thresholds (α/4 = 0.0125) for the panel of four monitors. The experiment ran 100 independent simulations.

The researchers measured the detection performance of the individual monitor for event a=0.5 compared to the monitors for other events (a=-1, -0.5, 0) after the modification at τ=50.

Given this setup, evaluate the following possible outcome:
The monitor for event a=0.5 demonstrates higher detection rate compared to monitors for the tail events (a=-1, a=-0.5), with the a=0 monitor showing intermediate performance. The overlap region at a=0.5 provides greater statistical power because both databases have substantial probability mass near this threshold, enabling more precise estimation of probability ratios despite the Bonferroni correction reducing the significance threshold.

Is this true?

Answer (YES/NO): NO